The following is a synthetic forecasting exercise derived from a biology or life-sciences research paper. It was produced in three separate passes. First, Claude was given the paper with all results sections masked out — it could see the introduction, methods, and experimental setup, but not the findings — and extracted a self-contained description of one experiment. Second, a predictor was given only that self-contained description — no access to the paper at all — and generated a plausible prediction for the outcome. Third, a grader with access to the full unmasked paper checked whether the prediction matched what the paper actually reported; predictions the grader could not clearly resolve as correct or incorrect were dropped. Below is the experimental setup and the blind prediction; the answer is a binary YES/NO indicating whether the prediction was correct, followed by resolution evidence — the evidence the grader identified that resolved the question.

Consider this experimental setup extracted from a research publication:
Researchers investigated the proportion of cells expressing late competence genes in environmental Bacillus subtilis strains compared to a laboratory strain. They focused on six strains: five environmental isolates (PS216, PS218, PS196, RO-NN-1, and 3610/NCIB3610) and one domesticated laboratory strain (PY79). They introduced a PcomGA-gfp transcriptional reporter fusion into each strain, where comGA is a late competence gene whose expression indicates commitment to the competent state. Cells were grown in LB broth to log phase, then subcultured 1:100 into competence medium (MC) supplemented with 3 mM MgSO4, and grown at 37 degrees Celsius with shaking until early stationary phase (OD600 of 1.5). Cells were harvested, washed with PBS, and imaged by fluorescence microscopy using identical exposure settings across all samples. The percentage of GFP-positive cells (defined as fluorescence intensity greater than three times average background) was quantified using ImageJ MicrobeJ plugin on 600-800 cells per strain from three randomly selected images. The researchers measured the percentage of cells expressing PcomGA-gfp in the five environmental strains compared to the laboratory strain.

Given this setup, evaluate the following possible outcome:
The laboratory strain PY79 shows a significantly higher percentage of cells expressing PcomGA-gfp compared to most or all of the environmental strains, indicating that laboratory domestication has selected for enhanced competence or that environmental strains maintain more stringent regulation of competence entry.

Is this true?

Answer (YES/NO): YES